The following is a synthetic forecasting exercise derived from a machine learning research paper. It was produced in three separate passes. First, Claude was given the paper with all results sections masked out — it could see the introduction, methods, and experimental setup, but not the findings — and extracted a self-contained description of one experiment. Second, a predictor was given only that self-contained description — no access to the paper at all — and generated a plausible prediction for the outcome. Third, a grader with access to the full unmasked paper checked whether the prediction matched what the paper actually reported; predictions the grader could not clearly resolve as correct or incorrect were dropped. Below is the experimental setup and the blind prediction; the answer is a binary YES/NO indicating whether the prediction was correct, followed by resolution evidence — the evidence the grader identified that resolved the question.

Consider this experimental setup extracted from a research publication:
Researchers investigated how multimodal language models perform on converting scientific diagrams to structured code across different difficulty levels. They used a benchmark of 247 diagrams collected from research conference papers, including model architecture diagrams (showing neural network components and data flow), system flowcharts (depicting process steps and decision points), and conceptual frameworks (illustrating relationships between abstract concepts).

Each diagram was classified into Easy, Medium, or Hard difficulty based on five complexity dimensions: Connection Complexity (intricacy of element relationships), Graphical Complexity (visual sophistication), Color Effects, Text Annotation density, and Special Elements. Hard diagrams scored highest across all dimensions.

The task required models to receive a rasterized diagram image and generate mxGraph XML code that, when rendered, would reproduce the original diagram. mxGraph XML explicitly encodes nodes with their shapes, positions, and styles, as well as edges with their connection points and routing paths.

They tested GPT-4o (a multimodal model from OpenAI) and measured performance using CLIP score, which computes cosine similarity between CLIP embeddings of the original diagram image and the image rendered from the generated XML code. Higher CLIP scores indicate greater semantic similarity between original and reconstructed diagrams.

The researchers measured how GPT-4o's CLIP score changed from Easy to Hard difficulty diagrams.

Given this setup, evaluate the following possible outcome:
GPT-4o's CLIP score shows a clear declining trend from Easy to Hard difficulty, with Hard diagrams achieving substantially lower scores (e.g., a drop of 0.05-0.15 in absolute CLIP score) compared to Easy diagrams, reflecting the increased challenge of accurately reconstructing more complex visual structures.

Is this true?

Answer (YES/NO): NO